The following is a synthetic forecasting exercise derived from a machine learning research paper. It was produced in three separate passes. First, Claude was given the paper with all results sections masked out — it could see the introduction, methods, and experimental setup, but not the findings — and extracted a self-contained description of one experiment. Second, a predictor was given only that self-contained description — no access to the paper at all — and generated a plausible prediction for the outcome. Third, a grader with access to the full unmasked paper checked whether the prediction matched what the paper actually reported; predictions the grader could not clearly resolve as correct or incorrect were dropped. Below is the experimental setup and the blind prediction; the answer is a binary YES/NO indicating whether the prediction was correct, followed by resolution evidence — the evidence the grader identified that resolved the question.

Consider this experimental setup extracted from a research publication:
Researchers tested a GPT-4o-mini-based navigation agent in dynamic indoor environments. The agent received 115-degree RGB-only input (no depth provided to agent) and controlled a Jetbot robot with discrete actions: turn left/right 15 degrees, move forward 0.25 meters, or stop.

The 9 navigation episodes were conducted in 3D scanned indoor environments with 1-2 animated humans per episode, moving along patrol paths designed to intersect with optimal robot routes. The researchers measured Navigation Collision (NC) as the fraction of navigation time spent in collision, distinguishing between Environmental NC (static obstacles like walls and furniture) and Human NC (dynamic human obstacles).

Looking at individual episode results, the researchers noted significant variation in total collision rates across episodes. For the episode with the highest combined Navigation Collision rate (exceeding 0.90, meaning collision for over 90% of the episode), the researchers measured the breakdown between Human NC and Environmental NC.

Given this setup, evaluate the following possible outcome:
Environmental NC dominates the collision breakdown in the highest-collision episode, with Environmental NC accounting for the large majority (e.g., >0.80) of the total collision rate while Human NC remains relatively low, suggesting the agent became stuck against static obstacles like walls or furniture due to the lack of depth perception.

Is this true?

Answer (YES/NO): YES